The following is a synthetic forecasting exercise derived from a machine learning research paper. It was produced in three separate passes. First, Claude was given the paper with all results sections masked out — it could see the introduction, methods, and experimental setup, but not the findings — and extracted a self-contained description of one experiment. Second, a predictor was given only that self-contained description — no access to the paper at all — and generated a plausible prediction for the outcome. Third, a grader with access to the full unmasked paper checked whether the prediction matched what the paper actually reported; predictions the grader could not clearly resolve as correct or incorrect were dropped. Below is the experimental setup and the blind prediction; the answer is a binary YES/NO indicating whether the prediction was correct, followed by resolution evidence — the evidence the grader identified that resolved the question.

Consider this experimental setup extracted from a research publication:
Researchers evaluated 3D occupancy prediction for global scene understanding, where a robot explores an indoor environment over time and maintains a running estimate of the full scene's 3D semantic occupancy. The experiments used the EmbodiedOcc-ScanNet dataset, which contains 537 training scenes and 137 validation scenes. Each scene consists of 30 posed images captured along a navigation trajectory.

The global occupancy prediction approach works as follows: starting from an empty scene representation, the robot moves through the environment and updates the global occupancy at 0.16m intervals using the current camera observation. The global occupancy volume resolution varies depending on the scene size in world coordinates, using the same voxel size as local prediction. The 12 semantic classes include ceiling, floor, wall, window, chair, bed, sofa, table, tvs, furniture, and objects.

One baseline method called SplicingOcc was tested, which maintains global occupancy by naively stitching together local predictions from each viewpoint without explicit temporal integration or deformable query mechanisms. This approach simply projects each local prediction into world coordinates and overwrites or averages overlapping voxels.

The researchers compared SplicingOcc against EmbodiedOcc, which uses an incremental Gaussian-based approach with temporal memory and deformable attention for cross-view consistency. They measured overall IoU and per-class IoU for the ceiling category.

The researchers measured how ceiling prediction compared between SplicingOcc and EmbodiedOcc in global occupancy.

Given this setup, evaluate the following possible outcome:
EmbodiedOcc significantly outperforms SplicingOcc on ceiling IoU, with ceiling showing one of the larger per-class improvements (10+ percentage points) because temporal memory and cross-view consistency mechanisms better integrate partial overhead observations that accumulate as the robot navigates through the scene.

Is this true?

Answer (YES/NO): NO